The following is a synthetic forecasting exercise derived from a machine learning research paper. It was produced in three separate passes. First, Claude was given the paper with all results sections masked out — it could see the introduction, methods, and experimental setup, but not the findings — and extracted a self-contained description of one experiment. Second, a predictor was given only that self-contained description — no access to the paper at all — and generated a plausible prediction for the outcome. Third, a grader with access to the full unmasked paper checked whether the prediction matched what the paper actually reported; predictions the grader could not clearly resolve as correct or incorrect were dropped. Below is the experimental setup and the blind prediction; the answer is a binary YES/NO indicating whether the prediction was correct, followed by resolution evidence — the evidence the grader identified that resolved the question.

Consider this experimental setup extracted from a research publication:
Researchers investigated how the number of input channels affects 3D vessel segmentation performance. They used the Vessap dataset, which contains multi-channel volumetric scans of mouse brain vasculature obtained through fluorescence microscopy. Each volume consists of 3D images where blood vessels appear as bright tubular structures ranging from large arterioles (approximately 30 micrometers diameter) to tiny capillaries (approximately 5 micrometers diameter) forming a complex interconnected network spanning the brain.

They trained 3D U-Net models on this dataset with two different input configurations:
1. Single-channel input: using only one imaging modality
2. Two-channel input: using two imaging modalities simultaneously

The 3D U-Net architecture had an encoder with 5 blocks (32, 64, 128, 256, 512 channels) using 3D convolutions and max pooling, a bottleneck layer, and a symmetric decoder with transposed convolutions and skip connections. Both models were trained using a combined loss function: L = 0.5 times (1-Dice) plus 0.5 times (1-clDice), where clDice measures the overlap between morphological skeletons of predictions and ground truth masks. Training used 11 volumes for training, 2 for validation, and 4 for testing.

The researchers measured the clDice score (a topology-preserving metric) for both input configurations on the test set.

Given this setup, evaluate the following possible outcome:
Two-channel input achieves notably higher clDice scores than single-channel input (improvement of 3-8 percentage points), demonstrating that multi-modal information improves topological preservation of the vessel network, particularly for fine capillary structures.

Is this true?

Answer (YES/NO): NO